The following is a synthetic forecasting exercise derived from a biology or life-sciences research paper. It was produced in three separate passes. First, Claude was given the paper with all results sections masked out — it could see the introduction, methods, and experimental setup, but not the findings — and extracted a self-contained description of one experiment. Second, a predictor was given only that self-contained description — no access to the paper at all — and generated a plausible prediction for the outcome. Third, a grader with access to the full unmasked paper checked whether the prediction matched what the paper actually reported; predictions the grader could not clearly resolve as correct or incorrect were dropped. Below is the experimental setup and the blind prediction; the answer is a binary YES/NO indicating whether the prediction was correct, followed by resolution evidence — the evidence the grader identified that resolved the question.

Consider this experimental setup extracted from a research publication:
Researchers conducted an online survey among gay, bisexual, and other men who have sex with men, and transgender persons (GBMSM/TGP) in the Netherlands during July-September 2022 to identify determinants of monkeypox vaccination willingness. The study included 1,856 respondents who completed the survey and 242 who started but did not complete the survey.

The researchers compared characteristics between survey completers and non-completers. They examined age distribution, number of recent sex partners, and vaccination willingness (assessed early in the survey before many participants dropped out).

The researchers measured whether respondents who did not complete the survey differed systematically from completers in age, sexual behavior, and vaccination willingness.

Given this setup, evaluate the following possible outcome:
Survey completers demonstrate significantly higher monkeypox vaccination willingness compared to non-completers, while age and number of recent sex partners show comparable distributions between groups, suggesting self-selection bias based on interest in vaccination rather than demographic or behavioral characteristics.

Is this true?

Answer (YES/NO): NO